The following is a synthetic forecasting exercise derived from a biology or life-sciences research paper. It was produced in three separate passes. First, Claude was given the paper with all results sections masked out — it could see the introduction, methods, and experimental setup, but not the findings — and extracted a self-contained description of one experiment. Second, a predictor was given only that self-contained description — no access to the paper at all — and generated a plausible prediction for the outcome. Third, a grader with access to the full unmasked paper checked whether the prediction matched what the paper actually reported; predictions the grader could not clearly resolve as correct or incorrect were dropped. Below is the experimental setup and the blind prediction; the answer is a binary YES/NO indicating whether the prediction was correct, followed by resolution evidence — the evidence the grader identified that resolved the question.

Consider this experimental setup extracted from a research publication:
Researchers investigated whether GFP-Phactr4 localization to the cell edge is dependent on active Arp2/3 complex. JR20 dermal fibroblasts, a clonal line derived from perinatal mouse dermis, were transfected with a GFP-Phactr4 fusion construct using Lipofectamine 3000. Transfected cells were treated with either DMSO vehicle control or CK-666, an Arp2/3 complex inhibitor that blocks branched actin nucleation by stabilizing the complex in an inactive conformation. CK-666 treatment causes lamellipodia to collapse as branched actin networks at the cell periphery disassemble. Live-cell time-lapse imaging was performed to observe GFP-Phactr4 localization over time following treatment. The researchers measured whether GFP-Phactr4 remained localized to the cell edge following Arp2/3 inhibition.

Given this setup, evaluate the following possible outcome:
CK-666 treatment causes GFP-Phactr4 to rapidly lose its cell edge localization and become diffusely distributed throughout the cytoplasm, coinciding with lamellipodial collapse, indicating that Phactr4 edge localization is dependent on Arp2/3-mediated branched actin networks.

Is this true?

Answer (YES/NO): YES